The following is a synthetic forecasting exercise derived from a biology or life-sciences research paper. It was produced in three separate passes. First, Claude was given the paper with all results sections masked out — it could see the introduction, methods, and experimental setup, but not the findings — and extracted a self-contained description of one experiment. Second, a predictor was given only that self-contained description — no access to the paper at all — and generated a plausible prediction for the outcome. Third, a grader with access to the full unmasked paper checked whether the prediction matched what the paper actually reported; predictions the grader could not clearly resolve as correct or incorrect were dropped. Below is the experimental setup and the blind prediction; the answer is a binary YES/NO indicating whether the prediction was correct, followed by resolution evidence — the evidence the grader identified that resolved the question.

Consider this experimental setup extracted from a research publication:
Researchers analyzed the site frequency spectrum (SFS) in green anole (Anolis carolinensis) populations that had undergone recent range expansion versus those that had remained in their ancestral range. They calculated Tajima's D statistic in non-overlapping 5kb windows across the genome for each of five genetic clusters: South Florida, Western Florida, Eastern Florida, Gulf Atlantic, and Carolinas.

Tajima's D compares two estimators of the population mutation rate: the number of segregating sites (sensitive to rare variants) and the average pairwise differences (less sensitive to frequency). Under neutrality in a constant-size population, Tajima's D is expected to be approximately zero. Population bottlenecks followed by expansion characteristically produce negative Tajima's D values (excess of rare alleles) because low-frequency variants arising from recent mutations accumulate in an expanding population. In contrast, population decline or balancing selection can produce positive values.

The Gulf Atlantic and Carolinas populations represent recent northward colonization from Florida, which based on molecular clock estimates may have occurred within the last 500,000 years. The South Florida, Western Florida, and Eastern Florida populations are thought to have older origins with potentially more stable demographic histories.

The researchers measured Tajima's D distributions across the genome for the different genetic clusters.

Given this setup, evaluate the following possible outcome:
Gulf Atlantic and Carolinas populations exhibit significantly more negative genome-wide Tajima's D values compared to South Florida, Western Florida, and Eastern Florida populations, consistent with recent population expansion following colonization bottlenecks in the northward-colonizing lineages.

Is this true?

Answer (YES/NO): NO